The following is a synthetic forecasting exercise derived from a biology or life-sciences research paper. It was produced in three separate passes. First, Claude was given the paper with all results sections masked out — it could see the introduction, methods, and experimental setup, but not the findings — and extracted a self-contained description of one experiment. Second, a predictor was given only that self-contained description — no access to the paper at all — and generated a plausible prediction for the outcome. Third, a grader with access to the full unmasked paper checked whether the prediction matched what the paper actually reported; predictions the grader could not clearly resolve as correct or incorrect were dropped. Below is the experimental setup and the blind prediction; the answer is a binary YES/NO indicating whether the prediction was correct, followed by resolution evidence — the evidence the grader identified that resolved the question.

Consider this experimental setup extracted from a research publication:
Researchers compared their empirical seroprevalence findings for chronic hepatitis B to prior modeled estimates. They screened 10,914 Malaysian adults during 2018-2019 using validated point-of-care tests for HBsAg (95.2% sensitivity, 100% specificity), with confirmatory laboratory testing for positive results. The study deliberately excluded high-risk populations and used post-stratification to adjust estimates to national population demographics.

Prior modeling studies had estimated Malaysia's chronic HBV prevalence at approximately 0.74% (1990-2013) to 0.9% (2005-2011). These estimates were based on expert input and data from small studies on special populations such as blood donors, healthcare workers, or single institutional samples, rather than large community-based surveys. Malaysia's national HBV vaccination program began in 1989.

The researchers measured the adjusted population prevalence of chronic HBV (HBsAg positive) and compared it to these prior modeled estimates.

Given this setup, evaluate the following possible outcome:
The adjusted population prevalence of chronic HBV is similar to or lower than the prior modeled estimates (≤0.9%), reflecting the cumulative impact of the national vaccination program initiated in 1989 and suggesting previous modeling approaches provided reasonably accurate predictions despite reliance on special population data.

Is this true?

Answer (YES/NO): NO